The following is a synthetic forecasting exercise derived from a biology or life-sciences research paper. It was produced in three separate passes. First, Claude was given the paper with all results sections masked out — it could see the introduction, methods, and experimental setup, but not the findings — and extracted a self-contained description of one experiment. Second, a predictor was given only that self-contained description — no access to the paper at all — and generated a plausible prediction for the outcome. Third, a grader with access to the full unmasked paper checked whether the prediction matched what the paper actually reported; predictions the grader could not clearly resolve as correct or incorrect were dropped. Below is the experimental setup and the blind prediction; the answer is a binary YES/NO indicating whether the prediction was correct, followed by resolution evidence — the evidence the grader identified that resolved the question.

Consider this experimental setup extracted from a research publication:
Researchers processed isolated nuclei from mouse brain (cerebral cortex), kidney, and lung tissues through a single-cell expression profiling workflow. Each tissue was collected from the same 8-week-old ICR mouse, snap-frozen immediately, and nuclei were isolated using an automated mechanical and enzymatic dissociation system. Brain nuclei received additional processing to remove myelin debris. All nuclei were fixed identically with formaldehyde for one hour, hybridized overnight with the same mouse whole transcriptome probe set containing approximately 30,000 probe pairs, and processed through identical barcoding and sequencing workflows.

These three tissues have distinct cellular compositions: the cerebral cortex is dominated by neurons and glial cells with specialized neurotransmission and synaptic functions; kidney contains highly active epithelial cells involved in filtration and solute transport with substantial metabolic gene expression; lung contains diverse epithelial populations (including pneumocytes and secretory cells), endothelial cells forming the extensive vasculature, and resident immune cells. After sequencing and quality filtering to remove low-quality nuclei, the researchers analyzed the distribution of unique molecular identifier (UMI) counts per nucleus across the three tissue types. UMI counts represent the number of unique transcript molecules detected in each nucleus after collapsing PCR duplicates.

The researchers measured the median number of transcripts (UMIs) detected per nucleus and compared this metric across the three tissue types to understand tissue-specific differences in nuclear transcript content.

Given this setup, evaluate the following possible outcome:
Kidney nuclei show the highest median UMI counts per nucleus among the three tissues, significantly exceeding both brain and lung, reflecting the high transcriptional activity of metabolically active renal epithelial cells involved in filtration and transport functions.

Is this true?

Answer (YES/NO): NO